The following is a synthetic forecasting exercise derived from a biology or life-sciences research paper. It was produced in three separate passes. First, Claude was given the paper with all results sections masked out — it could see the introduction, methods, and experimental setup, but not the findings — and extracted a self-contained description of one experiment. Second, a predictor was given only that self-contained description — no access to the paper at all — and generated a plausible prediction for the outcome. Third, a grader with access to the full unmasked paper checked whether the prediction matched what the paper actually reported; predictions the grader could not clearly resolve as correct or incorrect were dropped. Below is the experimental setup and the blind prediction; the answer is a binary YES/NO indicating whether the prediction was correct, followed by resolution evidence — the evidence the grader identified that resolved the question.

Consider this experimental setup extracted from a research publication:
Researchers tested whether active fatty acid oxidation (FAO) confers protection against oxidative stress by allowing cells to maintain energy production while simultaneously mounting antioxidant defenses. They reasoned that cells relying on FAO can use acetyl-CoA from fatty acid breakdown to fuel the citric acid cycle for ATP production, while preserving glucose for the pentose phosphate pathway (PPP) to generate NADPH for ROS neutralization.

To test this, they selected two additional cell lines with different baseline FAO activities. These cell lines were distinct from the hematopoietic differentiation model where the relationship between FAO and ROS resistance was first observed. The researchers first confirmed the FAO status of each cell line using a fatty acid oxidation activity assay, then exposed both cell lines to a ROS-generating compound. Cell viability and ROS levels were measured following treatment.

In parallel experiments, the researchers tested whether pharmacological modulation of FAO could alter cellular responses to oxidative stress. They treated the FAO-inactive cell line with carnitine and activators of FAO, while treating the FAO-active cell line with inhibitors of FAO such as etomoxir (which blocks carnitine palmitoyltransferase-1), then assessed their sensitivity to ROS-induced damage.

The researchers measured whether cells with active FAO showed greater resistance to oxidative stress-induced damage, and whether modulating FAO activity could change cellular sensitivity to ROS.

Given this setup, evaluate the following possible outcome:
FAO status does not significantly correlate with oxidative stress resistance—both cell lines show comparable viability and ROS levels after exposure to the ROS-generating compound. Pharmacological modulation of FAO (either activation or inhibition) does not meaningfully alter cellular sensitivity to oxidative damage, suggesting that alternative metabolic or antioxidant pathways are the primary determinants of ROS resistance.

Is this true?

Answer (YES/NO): NO